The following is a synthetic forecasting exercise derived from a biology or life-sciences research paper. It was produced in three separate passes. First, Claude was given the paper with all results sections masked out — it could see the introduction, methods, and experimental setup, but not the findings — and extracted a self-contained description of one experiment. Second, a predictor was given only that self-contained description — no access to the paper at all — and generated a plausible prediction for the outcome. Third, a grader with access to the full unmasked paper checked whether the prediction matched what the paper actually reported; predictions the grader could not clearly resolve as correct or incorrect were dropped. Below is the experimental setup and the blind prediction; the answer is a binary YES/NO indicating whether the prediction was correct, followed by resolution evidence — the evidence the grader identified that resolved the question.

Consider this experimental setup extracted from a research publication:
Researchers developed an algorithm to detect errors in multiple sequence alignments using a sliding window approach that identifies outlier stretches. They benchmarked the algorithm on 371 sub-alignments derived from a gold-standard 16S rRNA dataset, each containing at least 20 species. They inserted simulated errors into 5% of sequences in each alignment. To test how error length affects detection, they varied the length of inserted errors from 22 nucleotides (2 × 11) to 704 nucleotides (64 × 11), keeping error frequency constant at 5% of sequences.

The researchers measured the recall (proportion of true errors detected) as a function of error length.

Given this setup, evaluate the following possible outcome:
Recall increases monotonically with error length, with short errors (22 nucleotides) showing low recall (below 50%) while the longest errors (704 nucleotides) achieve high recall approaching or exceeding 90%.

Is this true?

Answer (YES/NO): NO